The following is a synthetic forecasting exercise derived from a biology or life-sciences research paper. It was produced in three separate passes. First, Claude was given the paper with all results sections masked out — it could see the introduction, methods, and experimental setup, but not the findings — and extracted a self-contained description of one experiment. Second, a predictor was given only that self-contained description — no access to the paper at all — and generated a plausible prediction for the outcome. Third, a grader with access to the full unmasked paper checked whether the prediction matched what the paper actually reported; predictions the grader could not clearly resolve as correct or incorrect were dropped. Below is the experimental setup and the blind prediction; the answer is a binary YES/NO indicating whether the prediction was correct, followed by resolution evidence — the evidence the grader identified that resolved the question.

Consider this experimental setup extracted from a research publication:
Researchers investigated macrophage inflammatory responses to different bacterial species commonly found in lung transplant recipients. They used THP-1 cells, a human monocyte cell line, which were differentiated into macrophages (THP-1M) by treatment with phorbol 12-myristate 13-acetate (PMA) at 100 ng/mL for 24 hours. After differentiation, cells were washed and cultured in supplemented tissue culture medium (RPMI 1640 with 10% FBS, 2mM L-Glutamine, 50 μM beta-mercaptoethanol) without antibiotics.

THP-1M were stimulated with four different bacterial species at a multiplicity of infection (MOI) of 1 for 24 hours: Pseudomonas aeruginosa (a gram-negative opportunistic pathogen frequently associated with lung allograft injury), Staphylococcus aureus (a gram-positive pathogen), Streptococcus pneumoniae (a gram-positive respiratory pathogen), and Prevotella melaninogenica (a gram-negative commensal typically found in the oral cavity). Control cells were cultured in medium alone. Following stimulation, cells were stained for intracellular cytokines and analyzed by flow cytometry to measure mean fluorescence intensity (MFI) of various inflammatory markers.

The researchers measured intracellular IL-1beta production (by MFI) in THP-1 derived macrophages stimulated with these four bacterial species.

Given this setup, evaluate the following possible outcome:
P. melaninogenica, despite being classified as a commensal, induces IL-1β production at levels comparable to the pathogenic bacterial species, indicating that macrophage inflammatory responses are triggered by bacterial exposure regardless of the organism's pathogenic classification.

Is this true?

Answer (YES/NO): NO